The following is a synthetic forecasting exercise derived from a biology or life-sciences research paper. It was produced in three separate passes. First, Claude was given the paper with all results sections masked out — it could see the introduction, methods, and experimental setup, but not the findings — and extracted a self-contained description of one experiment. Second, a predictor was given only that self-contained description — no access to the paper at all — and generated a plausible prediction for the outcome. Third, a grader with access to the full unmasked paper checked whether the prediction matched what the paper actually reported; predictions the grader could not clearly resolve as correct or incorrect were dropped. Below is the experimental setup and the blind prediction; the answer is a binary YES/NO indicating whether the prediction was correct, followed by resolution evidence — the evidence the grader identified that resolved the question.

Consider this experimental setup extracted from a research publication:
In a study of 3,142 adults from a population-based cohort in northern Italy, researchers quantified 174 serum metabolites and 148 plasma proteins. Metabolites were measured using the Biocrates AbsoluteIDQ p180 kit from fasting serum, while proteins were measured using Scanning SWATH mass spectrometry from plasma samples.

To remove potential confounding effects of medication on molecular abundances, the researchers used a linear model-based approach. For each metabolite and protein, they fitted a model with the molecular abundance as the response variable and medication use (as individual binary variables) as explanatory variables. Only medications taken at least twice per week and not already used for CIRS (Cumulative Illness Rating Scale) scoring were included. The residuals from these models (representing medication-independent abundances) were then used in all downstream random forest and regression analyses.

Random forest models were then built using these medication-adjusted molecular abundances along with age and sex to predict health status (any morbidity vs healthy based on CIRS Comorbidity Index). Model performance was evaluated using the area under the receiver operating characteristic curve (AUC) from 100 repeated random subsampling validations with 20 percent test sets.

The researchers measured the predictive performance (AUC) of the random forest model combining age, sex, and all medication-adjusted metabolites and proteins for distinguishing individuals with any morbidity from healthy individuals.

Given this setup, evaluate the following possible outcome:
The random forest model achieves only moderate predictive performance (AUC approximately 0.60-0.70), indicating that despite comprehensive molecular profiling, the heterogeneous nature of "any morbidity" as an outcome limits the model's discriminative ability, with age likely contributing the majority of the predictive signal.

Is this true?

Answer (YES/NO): NO